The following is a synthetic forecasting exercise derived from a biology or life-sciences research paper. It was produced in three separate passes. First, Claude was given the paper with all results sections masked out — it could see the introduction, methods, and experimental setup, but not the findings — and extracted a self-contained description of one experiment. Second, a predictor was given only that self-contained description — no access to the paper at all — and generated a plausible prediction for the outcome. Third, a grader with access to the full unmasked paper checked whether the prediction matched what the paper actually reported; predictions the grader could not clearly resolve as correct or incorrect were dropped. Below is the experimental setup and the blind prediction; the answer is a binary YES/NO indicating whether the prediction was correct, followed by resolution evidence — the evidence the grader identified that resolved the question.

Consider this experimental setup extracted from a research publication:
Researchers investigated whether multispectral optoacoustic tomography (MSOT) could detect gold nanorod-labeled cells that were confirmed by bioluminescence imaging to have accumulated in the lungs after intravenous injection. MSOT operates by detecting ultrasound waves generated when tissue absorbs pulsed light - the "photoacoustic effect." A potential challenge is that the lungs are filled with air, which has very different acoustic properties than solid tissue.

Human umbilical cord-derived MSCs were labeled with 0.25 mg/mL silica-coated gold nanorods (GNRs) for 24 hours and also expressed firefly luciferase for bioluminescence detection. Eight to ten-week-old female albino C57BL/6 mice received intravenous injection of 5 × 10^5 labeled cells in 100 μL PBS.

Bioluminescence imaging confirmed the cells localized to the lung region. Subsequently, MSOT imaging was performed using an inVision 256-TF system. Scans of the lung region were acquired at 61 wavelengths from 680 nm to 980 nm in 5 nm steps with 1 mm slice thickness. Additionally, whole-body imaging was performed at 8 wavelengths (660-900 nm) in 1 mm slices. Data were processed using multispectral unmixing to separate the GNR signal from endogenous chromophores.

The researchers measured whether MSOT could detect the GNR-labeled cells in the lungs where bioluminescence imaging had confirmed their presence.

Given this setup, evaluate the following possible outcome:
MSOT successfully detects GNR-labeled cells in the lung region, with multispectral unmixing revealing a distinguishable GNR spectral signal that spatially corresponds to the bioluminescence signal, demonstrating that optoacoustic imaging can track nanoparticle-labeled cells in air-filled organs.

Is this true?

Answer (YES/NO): NO